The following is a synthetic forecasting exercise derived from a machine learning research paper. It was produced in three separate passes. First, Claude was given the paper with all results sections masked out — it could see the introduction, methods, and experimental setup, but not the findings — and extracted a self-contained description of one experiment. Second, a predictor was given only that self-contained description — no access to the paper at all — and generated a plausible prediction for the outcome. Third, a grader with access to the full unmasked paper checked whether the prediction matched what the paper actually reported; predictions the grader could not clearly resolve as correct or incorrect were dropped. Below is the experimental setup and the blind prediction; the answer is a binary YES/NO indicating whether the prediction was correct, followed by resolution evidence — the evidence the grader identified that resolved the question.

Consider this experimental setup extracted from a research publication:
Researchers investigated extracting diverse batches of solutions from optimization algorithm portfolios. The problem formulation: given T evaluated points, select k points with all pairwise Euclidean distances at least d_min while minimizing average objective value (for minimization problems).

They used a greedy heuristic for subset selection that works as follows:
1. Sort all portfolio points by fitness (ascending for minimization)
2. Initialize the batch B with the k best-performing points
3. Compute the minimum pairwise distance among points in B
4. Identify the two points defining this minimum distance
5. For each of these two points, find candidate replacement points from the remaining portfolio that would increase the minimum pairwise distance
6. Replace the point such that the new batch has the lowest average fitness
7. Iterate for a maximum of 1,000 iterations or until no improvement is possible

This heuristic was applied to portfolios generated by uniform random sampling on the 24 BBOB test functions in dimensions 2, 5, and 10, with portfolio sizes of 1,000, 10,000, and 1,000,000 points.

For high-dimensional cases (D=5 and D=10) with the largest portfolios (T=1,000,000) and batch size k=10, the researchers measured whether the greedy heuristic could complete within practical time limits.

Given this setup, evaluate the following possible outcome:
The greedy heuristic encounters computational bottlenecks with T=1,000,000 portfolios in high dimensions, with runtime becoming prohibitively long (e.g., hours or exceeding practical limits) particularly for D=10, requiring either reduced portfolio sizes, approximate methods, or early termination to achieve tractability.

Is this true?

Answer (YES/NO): YES